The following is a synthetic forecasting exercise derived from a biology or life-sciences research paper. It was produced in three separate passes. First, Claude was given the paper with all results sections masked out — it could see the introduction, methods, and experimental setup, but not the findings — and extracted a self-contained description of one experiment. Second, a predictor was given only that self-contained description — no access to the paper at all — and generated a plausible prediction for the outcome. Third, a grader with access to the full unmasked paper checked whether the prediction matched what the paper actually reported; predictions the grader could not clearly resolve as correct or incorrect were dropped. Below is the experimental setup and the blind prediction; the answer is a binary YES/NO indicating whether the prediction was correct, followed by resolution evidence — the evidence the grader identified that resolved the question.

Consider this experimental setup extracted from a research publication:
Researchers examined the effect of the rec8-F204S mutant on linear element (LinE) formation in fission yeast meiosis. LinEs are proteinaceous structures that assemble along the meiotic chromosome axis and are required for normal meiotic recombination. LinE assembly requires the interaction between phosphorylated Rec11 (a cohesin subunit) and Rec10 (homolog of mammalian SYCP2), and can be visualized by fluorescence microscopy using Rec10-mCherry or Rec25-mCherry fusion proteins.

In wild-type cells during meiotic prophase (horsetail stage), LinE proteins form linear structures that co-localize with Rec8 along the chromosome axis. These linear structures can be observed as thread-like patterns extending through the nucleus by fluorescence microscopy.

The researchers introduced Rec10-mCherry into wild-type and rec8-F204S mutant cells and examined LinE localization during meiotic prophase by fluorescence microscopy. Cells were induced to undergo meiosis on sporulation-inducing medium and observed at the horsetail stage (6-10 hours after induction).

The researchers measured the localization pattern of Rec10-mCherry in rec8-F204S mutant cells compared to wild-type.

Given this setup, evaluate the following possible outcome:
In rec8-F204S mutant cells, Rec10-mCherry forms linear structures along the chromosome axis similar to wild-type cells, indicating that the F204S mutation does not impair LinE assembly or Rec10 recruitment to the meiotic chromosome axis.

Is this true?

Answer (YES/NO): NO